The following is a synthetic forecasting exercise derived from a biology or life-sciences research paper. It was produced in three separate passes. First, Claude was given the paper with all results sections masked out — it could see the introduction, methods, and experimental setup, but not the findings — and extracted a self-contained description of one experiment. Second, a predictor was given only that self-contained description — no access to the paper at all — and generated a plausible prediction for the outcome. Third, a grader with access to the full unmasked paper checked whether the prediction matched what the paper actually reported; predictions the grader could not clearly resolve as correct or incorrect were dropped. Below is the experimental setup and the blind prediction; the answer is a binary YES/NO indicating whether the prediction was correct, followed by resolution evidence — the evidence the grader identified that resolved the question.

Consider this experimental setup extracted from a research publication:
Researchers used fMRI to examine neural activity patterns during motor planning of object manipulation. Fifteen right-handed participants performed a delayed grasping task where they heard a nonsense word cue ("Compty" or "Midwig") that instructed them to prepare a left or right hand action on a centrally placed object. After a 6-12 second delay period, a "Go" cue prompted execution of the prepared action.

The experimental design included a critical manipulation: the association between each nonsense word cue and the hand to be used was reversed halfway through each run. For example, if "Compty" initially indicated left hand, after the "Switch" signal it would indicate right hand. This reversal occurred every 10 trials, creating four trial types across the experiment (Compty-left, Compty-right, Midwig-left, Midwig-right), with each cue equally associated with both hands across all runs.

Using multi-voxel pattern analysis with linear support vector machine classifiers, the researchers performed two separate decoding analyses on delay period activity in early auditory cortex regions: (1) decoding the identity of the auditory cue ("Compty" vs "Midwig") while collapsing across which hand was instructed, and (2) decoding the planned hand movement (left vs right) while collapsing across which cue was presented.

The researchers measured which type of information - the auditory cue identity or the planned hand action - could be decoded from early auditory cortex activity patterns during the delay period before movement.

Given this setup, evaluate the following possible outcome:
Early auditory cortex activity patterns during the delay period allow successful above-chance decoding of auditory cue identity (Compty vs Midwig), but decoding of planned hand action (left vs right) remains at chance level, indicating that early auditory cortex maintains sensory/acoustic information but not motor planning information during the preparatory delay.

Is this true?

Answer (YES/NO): NO